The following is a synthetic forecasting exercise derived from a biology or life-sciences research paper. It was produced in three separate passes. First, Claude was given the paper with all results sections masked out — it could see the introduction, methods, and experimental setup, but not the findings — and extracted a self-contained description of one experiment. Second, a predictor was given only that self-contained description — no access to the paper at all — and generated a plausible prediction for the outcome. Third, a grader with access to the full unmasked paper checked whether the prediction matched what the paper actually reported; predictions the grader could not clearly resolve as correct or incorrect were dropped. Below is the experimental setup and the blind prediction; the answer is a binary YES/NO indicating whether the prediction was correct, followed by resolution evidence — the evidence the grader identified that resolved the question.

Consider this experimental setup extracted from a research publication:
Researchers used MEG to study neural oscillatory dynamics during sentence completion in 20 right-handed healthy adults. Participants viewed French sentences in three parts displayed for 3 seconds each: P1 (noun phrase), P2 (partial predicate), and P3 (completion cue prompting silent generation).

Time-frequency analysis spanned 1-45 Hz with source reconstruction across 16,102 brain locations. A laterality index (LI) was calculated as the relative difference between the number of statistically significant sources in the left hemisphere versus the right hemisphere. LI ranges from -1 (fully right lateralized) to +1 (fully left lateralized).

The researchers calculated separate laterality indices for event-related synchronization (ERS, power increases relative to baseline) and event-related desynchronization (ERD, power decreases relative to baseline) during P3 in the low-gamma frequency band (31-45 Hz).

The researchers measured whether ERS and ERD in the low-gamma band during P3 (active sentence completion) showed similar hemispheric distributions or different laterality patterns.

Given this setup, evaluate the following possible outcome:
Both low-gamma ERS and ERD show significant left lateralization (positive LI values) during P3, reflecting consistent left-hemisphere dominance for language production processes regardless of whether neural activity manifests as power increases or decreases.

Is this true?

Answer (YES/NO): NO